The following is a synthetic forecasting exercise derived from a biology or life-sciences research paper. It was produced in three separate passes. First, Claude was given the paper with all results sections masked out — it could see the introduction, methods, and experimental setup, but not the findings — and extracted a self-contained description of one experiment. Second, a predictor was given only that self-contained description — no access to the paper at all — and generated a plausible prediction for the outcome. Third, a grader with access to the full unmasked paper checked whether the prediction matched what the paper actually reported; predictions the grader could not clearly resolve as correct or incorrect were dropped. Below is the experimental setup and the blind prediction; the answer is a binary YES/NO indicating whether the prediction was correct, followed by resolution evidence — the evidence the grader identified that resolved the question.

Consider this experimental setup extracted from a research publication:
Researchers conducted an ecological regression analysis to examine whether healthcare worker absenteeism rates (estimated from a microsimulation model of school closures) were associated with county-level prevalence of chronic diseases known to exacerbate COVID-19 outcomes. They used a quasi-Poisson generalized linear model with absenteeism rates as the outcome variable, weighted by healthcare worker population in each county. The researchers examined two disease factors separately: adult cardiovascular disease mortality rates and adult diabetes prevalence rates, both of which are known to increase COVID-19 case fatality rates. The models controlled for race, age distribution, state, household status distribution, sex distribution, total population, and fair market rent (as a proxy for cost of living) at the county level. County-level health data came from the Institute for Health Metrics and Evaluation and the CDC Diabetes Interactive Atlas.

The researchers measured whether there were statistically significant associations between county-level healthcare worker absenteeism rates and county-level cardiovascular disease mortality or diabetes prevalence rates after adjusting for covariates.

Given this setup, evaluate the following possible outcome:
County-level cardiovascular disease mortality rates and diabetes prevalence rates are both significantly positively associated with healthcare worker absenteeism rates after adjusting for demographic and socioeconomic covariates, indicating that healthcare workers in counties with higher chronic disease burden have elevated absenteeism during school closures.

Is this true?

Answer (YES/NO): NO